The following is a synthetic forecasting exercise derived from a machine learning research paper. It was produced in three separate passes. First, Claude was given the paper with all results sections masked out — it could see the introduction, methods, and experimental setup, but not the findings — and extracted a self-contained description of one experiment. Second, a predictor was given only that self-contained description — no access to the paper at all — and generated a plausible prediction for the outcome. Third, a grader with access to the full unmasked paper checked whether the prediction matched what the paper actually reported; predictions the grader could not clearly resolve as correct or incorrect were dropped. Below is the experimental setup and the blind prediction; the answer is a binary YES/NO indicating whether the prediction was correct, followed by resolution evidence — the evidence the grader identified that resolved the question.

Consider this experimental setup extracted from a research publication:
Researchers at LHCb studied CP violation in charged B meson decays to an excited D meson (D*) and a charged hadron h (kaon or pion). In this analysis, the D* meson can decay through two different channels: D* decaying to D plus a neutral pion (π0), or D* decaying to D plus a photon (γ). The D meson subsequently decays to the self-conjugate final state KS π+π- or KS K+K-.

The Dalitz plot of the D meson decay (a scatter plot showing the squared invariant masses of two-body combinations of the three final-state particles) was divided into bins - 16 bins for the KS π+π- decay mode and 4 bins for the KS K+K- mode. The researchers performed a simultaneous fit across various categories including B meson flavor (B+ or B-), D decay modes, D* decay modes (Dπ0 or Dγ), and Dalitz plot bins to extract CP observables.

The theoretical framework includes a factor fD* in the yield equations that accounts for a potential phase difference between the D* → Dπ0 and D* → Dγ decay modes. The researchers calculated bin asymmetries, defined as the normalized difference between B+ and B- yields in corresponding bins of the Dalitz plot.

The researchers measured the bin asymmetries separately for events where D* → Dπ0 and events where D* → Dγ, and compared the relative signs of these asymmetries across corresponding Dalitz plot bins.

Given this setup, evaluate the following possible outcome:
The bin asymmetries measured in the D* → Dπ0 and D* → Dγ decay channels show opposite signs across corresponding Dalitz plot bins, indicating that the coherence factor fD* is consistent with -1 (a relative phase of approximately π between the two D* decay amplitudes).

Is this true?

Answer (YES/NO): YES